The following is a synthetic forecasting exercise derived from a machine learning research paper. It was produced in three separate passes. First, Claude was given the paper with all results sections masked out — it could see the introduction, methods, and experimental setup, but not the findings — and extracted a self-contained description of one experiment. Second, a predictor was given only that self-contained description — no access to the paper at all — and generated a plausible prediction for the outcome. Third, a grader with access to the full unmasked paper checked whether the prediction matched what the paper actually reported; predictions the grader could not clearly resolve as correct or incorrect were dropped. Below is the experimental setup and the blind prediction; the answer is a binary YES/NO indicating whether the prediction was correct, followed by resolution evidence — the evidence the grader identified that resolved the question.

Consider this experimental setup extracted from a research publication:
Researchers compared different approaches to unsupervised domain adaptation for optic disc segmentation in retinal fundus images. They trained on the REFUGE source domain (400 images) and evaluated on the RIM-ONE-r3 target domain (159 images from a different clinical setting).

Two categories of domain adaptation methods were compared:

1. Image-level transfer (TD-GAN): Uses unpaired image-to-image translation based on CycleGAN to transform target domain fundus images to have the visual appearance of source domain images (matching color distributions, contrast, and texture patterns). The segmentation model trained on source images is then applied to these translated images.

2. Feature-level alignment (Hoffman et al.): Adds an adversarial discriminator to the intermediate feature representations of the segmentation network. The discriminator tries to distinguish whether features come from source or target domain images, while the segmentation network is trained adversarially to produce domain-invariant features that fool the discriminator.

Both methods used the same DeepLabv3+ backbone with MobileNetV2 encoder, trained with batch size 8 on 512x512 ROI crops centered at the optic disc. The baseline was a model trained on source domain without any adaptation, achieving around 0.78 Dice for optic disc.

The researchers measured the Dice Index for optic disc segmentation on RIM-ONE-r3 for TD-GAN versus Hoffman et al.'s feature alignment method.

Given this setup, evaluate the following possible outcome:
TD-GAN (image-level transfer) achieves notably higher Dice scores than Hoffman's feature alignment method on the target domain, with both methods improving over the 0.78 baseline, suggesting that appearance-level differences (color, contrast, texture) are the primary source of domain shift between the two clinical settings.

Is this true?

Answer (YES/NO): NO